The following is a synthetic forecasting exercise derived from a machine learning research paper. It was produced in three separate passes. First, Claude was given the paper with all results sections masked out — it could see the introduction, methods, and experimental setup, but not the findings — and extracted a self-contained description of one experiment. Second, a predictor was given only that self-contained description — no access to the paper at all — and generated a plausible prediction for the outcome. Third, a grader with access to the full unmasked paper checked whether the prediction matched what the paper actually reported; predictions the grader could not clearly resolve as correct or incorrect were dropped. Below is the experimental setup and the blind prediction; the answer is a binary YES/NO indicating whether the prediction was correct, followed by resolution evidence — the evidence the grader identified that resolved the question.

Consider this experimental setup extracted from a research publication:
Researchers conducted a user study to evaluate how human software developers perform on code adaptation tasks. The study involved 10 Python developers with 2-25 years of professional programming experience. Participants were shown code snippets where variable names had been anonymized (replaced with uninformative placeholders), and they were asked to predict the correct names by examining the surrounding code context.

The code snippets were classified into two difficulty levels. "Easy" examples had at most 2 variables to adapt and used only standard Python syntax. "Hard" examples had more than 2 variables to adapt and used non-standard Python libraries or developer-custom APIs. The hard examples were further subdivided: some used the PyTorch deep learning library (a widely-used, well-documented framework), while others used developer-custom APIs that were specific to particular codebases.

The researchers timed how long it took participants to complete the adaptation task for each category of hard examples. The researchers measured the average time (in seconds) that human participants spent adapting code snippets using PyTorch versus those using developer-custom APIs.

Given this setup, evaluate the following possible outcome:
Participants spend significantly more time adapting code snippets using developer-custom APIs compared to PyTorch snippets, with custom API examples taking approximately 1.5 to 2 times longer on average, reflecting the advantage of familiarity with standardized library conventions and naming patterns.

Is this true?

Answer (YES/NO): NO